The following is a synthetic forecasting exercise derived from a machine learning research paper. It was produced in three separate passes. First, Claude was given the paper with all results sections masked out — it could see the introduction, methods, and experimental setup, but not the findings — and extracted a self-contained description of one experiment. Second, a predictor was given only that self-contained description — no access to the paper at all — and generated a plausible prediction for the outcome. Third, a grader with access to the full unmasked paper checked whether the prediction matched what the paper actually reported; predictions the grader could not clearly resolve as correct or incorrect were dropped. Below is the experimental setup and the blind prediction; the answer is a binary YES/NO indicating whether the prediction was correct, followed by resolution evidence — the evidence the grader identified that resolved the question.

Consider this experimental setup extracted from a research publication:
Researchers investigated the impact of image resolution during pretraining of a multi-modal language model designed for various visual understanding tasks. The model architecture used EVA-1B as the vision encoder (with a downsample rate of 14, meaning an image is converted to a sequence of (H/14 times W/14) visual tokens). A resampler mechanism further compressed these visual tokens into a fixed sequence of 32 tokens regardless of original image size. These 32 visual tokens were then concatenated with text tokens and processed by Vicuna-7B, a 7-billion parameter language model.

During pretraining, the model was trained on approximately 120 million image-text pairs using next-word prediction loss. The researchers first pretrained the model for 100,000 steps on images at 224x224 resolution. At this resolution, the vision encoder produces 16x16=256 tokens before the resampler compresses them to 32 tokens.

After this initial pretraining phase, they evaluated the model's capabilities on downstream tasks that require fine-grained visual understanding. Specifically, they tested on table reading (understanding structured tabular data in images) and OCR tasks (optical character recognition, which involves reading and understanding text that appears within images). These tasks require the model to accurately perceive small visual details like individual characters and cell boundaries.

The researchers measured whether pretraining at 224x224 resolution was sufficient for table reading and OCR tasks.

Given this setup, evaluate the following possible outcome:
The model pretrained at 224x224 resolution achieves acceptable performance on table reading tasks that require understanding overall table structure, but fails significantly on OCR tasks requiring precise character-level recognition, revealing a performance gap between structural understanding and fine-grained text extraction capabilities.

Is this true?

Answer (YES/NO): NO